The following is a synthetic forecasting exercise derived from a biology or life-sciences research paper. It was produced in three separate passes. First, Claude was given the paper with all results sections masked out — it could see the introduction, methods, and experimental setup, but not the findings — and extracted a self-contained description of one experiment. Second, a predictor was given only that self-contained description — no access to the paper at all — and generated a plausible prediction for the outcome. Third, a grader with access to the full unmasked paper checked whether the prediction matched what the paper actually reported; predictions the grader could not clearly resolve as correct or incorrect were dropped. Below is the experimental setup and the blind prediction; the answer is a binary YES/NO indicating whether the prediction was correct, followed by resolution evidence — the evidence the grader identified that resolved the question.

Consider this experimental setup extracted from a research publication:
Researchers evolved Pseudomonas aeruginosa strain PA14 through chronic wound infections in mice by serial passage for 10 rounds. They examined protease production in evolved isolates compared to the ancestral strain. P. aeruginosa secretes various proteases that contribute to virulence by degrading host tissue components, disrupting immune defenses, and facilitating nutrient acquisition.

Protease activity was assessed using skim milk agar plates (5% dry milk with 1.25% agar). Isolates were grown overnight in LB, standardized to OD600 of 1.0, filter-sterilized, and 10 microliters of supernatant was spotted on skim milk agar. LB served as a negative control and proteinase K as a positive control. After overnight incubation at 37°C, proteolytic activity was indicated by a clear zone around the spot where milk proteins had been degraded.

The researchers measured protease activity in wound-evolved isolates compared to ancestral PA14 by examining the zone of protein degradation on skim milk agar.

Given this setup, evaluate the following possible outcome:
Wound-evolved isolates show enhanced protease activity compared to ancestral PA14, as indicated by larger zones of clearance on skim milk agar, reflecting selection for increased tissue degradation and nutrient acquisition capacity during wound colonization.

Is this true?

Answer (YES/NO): NO